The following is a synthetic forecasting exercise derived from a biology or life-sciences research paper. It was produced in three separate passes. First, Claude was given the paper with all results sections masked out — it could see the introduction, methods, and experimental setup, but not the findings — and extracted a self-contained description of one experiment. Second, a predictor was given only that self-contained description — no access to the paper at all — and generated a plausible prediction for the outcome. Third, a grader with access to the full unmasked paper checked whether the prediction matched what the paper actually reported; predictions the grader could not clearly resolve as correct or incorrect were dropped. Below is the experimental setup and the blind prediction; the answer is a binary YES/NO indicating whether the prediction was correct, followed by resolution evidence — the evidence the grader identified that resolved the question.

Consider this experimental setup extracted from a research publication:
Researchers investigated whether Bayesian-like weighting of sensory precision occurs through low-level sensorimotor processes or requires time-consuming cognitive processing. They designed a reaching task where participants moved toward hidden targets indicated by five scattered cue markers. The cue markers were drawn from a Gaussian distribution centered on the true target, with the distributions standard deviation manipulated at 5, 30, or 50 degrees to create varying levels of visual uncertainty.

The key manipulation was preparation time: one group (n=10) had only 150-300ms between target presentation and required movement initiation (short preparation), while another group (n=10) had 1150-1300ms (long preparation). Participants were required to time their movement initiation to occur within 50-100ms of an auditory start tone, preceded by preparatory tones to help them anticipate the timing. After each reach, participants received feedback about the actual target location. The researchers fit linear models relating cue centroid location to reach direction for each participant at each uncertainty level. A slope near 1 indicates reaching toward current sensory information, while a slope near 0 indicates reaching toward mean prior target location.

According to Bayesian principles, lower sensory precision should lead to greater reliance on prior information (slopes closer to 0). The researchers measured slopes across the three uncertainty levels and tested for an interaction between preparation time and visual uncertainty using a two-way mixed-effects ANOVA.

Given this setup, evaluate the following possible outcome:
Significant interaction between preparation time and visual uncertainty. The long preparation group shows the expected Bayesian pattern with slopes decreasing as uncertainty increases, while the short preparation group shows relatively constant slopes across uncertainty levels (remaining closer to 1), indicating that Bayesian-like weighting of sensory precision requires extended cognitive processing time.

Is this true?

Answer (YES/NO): NO